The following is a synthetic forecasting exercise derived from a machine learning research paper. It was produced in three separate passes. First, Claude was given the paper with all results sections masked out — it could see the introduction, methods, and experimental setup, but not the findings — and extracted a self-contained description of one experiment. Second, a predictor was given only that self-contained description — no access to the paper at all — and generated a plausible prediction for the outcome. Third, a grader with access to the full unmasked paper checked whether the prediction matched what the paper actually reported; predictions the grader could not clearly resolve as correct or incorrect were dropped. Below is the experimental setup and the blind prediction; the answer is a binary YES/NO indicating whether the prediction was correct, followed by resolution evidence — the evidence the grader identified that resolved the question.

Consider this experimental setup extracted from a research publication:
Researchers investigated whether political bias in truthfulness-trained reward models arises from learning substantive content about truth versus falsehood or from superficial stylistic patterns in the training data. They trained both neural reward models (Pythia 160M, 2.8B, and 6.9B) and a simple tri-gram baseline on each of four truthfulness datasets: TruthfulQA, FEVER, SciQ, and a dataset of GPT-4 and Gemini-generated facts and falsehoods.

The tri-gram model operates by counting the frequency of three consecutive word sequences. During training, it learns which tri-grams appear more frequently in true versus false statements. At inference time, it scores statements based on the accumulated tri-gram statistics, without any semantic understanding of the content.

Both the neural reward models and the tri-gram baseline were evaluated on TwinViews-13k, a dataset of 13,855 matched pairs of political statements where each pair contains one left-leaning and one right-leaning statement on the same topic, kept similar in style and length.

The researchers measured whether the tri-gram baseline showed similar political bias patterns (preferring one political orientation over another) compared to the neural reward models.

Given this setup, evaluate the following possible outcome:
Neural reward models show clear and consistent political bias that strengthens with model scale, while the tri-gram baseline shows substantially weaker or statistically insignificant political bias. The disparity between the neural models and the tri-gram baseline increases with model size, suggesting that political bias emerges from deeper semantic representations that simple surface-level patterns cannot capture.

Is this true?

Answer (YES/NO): NO